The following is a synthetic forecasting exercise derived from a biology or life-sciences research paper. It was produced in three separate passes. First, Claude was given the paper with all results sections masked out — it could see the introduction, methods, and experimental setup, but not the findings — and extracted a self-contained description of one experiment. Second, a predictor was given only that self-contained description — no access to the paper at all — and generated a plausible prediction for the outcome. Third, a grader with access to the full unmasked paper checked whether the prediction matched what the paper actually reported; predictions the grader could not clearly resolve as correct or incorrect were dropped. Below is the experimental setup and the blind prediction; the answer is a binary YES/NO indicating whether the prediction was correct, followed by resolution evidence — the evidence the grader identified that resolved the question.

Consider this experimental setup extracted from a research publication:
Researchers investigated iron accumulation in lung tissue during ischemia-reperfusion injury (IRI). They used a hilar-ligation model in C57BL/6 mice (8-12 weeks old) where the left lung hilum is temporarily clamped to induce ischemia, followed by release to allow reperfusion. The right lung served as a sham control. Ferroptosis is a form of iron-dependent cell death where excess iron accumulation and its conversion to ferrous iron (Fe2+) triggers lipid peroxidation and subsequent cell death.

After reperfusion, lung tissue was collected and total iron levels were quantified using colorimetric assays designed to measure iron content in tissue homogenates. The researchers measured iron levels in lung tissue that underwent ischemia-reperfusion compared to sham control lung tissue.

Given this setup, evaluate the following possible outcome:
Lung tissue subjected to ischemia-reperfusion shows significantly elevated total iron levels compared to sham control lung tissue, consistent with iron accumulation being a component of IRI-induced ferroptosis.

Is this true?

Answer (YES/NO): YES